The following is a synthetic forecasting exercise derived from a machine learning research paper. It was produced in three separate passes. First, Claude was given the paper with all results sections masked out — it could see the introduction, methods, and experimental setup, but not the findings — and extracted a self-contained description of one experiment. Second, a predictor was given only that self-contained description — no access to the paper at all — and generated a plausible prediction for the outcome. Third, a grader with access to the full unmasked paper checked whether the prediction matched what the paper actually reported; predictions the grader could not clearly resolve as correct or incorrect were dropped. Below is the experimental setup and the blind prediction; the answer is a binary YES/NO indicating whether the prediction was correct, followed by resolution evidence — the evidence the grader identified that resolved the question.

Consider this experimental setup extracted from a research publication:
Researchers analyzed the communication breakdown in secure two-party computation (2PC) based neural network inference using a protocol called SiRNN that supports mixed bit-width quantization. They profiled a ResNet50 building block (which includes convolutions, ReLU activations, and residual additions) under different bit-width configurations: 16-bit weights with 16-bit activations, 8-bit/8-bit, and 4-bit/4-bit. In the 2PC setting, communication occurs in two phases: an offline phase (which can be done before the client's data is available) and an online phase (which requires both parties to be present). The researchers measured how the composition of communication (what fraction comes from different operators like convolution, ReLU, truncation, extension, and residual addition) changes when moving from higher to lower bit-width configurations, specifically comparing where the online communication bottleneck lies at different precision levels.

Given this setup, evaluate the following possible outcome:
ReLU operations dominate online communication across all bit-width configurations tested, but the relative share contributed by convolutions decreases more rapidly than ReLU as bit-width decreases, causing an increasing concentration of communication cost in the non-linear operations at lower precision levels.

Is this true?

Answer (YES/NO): NO